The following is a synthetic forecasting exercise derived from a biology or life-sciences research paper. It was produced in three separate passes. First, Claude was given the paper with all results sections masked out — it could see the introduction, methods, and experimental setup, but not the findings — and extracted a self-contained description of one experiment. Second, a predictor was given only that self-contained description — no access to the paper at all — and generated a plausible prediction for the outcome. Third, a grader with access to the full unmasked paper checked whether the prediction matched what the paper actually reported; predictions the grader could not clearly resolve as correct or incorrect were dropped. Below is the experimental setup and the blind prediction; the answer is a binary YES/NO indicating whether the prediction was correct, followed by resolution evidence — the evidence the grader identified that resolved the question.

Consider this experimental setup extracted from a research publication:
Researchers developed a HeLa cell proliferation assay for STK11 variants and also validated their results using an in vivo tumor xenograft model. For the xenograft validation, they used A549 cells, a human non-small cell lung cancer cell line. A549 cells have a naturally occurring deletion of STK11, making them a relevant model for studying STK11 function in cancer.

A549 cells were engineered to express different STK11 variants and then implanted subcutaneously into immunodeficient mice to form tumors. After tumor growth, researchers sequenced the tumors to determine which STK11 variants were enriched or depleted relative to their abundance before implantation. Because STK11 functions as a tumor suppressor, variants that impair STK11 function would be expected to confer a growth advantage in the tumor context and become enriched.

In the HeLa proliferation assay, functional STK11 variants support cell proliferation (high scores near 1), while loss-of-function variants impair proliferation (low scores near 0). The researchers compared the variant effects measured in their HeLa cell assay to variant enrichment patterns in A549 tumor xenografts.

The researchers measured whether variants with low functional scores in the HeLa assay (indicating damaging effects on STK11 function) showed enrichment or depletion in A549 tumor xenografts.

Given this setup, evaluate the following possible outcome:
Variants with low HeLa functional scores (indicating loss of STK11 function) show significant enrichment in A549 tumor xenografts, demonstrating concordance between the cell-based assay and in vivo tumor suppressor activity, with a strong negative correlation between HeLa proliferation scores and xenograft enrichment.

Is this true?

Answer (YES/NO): YES